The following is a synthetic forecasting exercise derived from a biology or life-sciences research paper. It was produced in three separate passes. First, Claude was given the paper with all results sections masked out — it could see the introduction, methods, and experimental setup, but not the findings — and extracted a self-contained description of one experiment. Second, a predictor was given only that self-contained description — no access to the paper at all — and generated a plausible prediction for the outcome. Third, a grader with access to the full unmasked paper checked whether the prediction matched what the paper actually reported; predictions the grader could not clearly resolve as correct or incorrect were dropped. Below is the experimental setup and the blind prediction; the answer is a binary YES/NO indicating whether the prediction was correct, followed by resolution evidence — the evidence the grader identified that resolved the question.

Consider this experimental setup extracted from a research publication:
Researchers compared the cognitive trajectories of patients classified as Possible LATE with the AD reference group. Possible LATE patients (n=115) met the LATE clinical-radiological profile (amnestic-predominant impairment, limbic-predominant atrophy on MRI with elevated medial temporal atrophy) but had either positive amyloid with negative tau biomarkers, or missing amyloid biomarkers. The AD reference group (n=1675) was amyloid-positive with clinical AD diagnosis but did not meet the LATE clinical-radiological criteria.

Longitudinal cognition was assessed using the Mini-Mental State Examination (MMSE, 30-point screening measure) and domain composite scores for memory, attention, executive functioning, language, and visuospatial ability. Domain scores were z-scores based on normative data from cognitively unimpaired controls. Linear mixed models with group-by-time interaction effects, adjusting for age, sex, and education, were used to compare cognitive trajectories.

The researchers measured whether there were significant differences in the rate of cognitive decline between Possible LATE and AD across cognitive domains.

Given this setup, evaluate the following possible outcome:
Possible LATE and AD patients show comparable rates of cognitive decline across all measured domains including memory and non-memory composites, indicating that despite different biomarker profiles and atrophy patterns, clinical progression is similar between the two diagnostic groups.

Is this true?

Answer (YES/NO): YES